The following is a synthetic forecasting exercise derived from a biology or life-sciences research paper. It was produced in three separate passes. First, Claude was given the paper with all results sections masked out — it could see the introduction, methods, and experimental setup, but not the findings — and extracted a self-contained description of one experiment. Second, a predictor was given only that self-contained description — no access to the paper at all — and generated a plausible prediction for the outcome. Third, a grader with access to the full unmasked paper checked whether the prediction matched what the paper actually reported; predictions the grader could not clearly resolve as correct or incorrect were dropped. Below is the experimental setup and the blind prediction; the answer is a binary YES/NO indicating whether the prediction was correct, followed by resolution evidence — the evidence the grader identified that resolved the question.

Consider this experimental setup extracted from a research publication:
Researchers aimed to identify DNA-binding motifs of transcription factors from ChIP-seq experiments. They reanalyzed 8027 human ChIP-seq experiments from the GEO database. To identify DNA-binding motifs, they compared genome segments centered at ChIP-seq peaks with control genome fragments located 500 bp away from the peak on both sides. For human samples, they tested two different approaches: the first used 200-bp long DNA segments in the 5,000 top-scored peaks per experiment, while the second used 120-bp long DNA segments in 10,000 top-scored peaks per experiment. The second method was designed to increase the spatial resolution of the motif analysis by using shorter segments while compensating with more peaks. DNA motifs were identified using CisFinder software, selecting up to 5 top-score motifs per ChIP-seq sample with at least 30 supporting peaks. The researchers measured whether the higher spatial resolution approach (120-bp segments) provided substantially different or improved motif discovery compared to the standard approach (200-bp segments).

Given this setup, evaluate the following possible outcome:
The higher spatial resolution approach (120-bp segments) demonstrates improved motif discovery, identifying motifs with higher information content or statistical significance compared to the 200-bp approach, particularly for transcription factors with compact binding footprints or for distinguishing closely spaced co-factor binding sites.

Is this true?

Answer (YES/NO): NO